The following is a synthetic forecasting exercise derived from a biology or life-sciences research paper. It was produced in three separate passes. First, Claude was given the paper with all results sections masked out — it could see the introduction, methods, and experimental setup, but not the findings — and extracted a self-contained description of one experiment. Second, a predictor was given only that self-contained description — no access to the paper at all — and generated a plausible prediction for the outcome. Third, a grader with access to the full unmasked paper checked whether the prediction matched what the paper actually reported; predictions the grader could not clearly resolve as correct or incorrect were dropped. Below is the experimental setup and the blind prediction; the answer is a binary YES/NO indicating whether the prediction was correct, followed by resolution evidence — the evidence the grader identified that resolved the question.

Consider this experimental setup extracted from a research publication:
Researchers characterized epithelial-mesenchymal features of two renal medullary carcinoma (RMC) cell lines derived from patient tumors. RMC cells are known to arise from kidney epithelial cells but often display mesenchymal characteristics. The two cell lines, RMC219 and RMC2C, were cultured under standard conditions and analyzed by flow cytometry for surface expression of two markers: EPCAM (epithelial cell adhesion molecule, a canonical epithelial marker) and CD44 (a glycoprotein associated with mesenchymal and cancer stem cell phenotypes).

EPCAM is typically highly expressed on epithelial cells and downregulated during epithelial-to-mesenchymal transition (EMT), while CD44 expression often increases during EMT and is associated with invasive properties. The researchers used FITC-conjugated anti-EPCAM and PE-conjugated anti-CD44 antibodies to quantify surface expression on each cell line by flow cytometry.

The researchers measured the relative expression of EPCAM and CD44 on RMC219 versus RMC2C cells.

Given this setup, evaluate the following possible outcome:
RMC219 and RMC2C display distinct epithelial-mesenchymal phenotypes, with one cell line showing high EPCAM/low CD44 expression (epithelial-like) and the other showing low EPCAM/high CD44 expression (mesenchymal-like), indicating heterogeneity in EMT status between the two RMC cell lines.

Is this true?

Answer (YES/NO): YES